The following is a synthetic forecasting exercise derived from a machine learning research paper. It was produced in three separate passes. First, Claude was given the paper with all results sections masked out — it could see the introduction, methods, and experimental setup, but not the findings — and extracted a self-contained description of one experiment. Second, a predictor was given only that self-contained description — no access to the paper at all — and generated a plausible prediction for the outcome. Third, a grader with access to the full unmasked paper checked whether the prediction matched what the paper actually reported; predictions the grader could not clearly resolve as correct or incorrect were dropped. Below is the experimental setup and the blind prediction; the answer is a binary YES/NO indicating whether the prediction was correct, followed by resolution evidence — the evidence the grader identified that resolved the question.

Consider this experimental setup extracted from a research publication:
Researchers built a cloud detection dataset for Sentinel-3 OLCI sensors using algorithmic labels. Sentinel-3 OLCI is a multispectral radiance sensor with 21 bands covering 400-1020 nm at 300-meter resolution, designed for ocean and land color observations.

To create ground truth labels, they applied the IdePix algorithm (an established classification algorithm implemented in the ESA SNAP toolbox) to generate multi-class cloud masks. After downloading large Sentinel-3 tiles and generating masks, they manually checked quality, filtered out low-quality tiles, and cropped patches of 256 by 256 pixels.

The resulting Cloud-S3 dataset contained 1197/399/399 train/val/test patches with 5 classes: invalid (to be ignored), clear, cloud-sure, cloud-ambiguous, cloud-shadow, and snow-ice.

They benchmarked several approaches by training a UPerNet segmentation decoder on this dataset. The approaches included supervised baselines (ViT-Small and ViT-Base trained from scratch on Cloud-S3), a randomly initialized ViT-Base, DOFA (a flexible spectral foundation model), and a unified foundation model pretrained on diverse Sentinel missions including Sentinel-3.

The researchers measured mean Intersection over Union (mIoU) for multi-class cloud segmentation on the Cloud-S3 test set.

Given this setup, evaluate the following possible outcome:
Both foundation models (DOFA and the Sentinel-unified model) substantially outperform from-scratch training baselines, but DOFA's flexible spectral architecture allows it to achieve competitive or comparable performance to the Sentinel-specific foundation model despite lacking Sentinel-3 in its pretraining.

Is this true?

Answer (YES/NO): NO